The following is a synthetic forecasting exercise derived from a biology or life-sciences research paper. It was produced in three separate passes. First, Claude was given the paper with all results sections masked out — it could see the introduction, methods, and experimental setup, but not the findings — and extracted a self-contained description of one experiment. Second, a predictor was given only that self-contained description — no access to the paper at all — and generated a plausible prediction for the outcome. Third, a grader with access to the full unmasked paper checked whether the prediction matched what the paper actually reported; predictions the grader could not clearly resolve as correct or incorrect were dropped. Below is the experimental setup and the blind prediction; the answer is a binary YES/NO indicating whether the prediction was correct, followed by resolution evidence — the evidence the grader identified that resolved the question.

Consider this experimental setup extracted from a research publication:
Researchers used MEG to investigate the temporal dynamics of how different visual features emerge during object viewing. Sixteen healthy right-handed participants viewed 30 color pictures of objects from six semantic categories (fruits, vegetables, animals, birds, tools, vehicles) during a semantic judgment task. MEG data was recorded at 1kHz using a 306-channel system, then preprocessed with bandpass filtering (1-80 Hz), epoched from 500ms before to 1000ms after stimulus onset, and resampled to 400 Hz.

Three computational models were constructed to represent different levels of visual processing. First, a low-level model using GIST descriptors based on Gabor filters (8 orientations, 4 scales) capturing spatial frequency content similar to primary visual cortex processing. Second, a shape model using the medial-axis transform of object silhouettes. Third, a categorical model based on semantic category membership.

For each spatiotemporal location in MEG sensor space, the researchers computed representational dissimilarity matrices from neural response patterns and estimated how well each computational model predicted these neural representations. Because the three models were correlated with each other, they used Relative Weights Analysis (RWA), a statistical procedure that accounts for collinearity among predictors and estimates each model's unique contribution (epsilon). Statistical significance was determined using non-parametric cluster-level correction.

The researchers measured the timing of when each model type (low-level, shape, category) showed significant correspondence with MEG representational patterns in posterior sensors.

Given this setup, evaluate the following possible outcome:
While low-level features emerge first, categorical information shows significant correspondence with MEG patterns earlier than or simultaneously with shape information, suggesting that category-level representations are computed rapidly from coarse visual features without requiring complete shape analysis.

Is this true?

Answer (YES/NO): YES